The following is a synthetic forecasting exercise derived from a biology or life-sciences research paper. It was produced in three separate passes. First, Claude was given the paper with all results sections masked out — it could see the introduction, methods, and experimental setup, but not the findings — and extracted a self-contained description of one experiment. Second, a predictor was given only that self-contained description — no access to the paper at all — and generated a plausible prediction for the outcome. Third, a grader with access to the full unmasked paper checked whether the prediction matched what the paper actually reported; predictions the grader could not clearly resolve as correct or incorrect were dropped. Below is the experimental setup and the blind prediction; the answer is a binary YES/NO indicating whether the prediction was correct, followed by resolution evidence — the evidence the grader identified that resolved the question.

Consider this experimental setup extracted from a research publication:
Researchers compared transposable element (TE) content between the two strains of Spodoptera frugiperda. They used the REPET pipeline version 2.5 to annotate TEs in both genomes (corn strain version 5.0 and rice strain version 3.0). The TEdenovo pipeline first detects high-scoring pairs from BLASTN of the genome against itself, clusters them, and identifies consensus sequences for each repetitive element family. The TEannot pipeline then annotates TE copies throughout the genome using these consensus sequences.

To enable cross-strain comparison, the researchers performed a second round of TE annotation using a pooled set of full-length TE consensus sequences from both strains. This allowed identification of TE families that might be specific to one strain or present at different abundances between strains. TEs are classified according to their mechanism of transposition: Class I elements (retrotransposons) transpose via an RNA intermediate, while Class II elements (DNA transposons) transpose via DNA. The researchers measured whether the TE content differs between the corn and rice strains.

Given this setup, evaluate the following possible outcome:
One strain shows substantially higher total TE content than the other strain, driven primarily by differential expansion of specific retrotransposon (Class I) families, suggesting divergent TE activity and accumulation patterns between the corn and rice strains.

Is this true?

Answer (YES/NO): NO